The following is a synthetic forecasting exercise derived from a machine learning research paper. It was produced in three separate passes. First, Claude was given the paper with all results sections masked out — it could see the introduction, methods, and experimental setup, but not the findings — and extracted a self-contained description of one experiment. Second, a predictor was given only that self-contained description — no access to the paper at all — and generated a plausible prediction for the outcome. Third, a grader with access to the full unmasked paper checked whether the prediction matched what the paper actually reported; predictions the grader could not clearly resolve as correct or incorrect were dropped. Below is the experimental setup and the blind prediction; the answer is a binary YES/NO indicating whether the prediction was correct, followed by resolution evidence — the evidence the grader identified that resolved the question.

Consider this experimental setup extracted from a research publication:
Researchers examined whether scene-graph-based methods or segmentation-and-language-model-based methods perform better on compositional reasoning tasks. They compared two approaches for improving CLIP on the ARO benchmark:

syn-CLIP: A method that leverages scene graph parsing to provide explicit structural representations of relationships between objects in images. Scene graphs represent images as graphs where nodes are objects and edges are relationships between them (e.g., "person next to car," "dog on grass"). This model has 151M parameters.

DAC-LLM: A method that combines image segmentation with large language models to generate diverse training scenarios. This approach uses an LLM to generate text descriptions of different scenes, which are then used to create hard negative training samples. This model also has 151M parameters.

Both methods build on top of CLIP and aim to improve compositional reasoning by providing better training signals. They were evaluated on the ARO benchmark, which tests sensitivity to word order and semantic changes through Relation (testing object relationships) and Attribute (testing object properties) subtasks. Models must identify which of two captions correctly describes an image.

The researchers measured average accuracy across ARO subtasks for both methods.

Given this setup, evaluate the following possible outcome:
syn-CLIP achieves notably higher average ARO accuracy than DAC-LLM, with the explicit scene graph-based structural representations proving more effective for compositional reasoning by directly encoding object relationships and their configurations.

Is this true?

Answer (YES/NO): NO